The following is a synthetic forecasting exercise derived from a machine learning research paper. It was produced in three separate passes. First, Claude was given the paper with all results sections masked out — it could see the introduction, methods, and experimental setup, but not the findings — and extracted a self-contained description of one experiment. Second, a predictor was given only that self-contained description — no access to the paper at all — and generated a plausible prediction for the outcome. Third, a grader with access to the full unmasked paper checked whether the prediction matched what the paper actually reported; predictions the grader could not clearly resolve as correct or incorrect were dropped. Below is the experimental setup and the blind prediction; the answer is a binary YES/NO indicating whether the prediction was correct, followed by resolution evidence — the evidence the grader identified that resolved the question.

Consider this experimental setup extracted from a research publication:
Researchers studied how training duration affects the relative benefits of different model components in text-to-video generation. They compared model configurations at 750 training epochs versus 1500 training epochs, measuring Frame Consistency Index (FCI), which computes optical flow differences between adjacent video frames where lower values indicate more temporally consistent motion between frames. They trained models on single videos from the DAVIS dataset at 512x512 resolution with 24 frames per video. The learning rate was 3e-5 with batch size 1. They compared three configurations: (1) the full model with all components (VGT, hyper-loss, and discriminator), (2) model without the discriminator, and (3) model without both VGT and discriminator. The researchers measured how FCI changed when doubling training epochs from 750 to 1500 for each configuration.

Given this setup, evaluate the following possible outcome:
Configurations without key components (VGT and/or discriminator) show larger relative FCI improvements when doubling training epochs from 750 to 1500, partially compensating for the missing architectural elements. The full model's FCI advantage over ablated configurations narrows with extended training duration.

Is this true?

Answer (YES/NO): NO